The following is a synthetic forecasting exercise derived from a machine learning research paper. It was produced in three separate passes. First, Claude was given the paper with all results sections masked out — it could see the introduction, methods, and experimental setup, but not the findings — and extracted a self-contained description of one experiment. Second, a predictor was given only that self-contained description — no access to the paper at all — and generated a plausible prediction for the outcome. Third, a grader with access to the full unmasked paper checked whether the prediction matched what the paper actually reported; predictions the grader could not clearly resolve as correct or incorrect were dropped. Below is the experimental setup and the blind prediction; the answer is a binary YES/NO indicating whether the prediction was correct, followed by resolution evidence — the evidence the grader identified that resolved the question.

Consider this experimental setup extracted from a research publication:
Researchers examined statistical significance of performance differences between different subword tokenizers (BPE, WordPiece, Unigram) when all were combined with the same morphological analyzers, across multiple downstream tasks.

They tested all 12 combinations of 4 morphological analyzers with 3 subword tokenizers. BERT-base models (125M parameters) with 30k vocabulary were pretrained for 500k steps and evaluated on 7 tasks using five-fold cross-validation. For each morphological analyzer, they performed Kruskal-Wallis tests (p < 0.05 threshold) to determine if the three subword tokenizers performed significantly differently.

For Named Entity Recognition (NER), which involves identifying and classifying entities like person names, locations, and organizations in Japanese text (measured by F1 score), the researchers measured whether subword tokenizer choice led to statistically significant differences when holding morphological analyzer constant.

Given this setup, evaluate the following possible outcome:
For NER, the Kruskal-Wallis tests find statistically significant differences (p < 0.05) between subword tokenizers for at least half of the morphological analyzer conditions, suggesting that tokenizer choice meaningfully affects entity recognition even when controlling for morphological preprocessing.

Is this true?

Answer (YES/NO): NO